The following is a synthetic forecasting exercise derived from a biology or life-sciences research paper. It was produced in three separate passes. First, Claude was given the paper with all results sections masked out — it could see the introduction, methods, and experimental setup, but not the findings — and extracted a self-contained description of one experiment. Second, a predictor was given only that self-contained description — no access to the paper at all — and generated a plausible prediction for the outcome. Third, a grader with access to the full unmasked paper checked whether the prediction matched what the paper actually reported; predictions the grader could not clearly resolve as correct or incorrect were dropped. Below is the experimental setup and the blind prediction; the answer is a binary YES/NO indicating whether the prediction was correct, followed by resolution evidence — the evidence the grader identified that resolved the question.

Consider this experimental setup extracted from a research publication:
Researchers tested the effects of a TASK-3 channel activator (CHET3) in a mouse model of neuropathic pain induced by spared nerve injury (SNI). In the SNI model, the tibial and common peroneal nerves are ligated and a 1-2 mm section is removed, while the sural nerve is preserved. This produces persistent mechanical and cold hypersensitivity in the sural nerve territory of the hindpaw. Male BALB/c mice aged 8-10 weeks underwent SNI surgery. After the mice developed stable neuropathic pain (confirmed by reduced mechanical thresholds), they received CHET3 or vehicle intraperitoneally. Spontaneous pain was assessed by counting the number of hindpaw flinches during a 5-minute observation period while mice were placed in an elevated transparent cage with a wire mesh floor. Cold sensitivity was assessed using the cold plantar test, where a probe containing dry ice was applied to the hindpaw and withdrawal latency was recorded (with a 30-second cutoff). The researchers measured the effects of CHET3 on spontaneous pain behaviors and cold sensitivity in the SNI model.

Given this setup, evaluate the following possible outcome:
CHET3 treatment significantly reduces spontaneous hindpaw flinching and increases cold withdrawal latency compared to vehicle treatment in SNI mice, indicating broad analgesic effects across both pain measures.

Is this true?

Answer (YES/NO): YES